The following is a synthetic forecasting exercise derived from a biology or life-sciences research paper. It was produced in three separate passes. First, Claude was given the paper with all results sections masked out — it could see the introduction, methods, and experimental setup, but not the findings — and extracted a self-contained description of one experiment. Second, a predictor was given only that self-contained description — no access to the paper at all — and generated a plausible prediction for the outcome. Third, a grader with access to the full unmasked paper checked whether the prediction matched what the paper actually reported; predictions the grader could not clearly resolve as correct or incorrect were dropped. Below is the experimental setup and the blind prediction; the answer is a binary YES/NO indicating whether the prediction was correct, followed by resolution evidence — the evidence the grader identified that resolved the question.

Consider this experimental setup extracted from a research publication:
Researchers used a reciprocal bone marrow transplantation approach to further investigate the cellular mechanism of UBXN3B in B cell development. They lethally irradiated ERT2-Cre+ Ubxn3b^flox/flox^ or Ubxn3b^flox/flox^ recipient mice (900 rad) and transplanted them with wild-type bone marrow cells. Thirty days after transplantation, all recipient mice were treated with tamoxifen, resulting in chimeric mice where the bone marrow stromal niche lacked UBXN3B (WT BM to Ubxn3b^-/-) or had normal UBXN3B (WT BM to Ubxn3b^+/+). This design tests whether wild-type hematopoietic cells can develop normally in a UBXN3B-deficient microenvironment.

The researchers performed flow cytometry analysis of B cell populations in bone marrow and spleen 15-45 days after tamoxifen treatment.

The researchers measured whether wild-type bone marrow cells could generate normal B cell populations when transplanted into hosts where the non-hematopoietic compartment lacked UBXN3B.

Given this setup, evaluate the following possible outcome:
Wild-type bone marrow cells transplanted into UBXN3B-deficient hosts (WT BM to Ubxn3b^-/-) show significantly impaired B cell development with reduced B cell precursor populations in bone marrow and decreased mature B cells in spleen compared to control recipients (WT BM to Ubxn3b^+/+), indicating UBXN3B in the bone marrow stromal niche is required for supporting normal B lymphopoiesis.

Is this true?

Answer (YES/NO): NO